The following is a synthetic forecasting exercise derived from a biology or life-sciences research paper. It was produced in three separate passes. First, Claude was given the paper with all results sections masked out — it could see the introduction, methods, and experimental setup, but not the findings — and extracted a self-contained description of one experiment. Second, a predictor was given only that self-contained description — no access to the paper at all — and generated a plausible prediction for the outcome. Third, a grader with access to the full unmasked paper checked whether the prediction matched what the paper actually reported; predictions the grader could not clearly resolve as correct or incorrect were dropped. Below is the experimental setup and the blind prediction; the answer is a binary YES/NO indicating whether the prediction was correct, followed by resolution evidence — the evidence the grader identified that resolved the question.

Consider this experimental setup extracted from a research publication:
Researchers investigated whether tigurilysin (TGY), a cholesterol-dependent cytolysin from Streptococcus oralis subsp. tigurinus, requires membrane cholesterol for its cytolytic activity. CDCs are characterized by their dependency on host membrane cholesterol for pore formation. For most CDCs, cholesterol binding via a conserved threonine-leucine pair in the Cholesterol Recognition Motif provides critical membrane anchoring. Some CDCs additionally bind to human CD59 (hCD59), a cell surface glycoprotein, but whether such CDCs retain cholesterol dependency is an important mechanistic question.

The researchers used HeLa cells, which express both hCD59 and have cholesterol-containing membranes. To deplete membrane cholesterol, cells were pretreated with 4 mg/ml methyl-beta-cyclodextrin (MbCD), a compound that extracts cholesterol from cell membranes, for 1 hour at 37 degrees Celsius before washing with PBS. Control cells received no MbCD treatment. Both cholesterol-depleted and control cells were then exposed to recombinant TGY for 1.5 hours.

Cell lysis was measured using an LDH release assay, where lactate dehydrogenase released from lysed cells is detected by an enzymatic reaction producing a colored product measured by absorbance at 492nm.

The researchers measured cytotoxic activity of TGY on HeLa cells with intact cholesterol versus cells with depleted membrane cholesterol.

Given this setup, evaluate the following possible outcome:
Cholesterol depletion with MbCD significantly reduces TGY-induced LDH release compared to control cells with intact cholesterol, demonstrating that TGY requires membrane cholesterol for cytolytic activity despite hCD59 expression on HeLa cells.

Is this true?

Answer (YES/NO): YES